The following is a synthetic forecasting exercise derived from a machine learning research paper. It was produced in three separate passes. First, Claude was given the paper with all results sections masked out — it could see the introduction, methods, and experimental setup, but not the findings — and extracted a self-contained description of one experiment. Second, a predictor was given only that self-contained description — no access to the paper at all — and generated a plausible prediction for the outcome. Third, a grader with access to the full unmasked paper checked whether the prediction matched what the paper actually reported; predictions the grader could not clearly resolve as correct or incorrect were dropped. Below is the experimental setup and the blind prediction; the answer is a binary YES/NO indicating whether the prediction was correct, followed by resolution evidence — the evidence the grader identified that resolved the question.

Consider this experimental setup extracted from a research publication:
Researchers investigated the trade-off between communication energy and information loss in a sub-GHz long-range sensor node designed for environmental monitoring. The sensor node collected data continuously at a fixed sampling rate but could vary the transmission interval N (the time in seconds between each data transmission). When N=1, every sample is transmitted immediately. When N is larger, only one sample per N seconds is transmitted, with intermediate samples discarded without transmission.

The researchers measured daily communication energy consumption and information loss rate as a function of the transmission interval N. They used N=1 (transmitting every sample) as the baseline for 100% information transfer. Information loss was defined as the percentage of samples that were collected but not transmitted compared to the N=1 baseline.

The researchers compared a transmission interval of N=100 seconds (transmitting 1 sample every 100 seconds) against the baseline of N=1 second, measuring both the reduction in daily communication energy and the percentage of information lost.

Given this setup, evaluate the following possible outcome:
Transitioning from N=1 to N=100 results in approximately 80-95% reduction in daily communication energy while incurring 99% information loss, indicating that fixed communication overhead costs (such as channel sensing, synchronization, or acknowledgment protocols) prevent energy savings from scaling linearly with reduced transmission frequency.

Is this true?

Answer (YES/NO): NO